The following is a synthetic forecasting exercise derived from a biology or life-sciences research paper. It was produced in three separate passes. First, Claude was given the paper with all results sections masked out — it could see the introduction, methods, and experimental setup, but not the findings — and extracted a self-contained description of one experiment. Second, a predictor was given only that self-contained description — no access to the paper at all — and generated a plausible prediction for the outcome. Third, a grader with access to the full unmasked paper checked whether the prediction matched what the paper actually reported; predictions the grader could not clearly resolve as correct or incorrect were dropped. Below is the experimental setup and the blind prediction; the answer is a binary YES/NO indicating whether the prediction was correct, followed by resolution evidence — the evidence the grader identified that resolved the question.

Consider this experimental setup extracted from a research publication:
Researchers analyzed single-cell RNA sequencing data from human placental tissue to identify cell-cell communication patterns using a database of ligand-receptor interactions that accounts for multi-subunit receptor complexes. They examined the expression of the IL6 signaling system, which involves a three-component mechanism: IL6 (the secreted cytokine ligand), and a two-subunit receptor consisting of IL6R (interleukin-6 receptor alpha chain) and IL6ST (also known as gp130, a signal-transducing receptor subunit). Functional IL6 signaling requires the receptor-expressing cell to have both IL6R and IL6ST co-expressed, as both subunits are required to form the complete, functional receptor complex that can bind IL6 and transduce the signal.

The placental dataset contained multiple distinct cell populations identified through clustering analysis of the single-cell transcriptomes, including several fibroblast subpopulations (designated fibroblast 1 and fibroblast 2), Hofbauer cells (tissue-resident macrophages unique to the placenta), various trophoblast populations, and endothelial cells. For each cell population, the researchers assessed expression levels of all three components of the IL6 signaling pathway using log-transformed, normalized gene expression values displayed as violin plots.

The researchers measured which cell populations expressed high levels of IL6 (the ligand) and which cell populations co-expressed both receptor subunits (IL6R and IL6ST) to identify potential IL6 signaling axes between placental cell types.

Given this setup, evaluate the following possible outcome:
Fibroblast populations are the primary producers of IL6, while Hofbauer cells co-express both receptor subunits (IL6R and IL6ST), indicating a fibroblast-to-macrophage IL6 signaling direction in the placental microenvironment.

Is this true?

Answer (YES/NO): YES